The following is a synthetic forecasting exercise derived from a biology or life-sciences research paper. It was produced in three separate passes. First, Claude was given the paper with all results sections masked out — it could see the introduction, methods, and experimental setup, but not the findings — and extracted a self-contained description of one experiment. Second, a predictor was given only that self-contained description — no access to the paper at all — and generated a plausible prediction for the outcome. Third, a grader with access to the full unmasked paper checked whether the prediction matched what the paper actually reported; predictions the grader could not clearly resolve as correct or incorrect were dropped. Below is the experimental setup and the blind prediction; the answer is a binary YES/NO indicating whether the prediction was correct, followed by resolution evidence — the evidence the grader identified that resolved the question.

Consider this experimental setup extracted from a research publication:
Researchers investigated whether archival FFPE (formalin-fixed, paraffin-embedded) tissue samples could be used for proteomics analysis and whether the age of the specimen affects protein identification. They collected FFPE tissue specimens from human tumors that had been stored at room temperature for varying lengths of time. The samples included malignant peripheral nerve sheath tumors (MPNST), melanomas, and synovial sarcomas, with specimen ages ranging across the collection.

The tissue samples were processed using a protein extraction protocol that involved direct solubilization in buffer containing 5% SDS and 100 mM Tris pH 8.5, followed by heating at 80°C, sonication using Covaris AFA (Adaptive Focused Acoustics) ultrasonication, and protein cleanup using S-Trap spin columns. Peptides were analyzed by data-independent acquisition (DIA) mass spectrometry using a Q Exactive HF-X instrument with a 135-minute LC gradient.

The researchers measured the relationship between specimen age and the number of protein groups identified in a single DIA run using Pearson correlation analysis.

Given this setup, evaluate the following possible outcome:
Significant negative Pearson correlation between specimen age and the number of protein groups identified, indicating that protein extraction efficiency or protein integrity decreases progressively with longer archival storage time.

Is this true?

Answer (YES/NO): NO